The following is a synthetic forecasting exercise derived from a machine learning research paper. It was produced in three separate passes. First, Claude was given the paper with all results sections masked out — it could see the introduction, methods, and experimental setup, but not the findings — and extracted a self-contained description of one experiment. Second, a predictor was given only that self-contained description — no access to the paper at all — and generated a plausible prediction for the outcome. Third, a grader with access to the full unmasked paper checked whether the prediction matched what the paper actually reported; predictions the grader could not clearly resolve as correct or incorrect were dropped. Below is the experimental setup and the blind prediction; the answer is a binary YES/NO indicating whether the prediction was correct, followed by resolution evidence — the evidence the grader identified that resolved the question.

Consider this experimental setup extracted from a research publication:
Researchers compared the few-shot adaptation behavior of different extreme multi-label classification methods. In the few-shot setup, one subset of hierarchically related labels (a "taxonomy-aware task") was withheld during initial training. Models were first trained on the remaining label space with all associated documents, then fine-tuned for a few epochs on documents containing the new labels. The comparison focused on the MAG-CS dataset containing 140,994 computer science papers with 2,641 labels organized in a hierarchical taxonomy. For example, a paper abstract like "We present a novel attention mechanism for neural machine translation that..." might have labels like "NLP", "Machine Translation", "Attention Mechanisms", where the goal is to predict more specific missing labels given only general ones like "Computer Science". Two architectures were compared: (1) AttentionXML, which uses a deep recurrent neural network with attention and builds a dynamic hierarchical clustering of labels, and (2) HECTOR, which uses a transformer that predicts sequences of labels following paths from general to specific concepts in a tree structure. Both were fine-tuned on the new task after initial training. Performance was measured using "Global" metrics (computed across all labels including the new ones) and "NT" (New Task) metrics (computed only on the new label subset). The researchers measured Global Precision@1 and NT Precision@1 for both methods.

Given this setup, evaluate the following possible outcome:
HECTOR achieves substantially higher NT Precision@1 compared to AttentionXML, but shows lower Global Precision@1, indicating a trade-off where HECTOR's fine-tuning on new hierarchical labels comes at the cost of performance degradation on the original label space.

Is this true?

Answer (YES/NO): YES